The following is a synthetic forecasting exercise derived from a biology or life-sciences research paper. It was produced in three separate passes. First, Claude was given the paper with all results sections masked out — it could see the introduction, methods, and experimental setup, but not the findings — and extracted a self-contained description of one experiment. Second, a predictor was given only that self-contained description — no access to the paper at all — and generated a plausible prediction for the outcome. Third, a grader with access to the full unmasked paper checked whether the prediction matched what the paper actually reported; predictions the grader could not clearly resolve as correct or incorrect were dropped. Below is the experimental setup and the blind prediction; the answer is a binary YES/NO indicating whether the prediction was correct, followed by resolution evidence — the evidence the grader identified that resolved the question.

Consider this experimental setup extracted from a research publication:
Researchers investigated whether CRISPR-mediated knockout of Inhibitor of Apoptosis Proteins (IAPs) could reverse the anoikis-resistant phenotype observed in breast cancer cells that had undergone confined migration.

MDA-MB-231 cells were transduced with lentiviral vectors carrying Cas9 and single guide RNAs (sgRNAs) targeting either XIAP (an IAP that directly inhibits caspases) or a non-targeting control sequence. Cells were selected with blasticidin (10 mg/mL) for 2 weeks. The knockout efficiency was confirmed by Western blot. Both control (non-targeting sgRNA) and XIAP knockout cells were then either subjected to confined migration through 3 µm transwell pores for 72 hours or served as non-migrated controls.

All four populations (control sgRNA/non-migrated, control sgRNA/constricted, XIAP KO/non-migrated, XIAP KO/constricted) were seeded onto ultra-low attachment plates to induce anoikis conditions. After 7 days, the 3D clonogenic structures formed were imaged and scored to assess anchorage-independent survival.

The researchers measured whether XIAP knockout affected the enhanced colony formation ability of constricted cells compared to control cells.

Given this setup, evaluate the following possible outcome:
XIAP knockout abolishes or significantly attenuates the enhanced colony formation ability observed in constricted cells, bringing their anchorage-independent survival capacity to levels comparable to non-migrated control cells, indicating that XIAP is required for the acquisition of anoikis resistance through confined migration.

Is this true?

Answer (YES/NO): YES